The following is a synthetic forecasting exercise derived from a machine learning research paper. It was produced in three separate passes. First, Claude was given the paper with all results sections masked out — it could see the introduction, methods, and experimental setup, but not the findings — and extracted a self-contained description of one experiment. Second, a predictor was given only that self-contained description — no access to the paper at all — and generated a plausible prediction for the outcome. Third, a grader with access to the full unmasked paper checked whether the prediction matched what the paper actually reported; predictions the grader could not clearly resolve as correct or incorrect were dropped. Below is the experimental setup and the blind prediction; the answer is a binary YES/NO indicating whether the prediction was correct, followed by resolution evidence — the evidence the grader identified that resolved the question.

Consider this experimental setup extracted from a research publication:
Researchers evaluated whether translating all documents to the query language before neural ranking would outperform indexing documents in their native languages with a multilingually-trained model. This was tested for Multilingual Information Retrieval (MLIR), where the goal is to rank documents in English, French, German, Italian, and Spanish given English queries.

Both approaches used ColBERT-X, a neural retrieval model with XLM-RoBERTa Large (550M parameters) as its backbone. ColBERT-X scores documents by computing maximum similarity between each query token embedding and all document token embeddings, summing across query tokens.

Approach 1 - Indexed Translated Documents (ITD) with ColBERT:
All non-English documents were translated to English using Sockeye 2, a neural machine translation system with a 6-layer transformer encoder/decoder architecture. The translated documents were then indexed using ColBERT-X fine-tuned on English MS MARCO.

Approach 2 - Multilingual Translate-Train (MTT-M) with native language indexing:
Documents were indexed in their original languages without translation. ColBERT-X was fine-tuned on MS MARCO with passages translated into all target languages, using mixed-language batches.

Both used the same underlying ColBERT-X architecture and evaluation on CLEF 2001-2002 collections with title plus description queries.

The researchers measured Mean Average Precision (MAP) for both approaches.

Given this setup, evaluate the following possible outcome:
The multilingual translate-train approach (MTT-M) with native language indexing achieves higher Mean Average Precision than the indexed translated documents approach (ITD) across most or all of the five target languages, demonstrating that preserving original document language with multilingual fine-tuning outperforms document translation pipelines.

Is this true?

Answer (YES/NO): NO